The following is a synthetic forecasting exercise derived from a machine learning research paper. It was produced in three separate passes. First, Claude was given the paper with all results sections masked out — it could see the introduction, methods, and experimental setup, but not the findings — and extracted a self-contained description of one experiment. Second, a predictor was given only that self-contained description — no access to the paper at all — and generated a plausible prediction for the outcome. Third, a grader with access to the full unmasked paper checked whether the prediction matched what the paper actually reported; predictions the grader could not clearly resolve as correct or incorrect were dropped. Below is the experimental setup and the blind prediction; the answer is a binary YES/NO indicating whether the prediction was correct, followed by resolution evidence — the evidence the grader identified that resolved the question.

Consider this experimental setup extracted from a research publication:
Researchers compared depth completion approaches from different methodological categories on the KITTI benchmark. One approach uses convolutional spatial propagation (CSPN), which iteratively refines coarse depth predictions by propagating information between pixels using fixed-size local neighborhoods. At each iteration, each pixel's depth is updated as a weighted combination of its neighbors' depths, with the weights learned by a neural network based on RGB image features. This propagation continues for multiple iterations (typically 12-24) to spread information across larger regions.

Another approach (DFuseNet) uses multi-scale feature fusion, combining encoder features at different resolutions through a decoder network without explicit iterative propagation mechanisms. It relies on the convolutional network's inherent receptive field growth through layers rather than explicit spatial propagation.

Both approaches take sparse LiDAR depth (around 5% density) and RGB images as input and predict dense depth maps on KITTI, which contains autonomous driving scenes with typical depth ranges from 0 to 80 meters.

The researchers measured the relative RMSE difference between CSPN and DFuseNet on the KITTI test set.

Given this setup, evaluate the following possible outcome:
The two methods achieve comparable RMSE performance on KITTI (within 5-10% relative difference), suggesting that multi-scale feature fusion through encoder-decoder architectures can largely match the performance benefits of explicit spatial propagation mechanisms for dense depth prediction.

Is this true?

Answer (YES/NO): NO